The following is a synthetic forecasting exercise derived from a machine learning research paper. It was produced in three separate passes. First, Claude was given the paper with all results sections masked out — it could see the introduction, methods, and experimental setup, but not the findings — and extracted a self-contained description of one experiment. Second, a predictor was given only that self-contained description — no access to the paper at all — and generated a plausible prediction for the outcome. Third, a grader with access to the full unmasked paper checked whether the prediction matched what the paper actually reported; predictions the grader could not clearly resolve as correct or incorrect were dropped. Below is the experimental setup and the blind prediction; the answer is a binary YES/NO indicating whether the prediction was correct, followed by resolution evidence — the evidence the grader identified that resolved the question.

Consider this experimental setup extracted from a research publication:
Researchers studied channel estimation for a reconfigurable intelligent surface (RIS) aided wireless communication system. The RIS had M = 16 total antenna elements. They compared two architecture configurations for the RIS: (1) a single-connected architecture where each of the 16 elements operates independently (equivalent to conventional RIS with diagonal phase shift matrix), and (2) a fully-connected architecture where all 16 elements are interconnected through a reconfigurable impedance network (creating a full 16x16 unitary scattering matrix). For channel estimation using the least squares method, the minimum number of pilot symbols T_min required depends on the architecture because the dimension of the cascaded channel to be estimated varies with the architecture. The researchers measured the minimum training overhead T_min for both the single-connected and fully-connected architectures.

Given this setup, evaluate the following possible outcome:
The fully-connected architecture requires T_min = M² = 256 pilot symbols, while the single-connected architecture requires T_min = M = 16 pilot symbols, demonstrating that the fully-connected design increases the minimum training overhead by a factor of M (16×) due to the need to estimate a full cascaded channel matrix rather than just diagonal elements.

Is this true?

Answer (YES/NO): YES